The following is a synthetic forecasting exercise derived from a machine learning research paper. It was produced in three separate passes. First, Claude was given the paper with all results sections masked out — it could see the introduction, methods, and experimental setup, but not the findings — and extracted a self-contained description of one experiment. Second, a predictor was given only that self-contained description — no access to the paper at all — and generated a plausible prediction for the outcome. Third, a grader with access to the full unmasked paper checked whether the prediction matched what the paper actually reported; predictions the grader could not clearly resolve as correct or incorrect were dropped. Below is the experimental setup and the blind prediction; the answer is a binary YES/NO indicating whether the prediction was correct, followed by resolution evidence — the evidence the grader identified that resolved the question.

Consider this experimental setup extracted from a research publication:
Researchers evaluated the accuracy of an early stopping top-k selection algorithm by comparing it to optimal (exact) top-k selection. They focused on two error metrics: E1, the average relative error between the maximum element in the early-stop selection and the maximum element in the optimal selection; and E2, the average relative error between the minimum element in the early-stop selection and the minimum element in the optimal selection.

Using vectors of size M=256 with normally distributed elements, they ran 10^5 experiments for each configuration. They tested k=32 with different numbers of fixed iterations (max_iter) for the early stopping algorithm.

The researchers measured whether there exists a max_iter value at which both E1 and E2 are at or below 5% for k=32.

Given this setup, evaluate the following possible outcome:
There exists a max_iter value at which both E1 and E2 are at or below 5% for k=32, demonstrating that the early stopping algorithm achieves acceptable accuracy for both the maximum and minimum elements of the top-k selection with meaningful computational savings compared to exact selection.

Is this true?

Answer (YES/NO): YES